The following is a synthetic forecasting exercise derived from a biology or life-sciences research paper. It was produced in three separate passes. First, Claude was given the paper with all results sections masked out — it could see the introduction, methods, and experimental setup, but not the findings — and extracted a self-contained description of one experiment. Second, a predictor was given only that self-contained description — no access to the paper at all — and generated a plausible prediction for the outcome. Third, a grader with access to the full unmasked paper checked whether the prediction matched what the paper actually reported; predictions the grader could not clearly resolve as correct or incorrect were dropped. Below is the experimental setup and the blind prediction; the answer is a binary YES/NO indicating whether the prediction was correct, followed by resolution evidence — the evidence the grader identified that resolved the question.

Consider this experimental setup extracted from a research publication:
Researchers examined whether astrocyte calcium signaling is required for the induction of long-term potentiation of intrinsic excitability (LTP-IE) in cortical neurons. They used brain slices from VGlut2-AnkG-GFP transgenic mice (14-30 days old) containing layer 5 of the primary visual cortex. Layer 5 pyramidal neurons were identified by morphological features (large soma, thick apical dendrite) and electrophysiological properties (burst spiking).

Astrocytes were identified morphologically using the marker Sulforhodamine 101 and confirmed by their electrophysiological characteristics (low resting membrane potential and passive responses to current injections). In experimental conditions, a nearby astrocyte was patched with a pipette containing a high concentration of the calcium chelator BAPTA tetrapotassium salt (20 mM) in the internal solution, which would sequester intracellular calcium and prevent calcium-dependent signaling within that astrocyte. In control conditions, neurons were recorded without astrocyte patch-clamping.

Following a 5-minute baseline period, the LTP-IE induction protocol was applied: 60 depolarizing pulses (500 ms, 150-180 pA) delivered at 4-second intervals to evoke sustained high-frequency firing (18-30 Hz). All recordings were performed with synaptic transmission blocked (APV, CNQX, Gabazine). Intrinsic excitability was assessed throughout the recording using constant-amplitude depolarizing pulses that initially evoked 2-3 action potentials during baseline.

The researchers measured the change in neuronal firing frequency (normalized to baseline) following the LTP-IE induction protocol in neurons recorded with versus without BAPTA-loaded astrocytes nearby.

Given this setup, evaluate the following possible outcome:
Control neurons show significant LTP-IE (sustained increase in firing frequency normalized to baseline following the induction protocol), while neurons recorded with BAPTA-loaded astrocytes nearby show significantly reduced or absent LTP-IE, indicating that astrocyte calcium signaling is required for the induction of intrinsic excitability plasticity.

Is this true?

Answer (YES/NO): YES